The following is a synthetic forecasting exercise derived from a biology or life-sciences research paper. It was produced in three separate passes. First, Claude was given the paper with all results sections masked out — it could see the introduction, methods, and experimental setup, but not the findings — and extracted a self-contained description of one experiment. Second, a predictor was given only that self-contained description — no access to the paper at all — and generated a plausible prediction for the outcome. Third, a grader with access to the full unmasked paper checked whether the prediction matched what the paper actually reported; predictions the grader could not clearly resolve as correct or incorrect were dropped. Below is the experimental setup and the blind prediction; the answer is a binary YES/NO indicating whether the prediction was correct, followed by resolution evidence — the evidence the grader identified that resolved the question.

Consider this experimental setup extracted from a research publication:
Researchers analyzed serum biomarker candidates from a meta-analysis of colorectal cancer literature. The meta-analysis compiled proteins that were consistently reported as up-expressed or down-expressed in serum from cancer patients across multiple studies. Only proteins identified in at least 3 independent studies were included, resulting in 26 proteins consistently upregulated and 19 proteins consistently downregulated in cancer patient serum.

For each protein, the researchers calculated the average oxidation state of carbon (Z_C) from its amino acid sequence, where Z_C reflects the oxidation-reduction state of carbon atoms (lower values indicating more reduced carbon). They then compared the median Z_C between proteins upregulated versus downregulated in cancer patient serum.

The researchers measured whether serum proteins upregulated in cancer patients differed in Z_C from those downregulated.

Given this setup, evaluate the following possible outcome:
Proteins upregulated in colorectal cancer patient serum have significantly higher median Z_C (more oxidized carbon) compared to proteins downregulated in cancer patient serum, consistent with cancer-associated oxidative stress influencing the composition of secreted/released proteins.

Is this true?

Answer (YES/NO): NO